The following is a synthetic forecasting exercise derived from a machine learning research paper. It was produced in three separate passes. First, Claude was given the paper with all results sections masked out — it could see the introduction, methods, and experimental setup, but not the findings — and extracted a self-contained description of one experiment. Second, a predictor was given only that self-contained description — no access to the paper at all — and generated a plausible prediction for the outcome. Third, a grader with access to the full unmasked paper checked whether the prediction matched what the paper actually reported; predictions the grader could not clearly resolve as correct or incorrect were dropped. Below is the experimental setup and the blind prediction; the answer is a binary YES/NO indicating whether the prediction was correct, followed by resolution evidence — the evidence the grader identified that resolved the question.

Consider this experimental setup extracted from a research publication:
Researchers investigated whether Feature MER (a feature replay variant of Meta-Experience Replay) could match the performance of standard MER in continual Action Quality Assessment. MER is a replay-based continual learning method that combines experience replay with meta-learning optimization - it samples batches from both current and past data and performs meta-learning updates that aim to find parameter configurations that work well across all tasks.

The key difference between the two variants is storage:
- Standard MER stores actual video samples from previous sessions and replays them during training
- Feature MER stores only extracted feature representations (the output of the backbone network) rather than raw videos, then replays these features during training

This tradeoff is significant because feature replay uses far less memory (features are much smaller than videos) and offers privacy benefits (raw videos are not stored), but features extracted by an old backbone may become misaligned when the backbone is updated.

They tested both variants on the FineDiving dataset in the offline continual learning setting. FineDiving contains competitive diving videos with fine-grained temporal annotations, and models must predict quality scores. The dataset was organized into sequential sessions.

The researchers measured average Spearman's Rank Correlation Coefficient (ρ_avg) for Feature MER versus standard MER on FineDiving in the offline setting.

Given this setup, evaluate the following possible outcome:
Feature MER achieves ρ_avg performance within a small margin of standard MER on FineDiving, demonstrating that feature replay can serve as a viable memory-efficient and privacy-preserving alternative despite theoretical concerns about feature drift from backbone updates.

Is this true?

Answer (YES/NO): NO